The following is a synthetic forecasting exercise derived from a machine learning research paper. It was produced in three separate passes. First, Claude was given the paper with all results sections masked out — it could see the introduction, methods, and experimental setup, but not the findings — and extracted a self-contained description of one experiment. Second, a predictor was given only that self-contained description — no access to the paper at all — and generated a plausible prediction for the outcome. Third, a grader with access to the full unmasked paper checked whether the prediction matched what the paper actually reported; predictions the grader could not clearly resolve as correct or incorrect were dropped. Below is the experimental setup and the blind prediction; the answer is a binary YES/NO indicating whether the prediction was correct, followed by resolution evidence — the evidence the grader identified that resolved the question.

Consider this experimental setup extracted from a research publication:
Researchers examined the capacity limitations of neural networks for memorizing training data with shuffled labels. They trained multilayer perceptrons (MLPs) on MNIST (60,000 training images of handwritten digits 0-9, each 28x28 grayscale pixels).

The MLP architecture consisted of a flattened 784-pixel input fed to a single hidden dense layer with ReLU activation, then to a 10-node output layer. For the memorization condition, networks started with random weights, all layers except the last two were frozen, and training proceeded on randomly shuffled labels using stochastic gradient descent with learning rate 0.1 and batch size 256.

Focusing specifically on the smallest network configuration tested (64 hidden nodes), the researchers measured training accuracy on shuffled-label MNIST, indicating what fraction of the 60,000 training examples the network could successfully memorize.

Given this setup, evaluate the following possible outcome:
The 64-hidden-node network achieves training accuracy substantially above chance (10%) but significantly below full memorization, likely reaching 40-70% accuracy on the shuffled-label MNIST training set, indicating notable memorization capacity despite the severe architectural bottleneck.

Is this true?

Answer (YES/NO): YES